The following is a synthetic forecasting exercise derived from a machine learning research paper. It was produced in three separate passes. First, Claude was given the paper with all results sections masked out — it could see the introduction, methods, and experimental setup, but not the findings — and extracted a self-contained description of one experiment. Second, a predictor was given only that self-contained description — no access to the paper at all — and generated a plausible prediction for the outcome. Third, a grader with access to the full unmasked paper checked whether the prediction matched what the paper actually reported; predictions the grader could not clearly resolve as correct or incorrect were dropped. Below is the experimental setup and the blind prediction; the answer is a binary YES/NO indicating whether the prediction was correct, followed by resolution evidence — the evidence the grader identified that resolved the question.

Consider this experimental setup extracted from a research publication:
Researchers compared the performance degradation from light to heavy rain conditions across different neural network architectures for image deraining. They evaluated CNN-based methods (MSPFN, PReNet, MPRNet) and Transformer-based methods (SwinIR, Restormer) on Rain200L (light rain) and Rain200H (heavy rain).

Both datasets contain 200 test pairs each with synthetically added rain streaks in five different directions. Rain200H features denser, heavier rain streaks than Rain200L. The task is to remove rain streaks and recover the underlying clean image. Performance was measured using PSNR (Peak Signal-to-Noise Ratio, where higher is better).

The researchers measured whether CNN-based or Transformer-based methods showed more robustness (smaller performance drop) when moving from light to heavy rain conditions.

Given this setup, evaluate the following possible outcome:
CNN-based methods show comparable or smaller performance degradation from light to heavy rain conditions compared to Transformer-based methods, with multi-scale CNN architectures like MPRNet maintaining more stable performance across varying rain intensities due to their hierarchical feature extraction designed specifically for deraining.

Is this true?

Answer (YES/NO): NO